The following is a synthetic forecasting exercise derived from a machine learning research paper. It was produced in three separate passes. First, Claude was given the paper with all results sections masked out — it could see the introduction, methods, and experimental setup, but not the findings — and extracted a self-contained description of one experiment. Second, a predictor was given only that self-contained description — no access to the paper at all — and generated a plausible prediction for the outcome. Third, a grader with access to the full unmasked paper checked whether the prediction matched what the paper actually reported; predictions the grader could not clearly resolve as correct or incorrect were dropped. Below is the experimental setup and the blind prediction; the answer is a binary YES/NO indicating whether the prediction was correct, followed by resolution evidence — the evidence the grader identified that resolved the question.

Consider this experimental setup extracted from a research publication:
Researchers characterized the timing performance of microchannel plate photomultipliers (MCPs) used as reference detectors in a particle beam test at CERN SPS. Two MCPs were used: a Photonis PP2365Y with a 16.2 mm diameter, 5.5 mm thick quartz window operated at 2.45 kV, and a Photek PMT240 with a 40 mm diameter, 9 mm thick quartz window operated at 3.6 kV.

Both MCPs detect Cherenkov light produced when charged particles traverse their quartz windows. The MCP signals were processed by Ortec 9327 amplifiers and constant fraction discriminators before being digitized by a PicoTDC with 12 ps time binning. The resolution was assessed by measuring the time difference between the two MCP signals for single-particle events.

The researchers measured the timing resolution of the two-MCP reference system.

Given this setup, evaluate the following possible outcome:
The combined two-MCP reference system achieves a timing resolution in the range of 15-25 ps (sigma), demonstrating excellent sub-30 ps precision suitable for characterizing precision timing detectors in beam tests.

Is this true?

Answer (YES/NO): NO